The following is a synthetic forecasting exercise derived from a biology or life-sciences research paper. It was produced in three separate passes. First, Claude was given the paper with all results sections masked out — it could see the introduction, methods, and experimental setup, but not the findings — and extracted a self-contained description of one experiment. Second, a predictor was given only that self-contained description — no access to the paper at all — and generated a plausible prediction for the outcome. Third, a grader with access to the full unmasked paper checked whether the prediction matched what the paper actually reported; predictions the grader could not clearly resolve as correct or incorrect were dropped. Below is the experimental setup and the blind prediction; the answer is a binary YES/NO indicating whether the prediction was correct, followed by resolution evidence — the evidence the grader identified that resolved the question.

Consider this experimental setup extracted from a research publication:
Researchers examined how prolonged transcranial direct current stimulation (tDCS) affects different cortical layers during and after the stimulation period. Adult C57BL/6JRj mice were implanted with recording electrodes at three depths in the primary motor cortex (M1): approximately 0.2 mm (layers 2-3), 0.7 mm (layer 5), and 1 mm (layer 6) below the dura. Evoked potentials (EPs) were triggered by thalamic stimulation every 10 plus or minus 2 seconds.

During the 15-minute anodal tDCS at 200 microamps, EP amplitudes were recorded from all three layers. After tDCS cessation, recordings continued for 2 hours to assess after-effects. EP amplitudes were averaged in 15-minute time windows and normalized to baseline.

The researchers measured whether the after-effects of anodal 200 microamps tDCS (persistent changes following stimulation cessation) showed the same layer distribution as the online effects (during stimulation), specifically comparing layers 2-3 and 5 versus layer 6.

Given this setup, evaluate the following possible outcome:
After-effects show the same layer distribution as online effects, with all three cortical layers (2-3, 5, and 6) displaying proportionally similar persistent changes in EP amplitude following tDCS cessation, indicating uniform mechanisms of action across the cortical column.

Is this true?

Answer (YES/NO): NO